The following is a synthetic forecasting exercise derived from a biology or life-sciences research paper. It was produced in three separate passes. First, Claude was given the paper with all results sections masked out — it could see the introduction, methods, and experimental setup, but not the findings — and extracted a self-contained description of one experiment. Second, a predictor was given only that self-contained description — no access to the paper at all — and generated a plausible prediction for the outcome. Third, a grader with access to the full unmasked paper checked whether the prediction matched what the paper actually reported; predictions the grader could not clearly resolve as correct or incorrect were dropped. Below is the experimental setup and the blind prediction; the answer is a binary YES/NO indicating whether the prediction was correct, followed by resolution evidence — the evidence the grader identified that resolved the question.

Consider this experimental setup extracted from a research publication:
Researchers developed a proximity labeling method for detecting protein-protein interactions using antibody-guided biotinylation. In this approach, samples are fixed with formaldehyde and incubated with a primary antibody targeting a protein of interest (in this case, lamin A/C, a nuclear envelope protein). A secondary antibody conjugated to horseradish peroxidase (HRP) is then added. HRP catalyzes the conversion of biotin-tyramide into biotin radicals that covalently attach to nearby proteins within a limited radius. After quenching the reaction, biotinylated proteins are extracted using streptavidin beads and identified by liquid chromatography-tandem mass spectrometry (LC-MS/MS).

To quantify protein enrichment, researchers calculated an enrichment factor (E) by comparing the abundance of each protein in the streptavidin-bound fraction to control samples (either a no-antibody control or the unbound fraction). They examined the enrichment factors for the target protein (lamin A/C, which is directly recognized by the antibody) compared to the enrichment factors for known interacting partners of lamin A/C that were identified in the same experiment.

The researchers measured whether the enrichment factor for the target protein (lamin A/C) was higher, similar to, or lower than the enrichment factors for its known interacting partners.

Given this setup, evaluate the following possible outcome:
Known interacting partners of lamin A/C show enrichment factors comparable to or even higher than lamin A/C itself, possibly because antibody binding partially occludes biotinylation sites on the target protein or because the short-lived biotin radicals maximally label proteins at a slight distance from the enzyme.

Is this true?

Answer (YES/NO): YES